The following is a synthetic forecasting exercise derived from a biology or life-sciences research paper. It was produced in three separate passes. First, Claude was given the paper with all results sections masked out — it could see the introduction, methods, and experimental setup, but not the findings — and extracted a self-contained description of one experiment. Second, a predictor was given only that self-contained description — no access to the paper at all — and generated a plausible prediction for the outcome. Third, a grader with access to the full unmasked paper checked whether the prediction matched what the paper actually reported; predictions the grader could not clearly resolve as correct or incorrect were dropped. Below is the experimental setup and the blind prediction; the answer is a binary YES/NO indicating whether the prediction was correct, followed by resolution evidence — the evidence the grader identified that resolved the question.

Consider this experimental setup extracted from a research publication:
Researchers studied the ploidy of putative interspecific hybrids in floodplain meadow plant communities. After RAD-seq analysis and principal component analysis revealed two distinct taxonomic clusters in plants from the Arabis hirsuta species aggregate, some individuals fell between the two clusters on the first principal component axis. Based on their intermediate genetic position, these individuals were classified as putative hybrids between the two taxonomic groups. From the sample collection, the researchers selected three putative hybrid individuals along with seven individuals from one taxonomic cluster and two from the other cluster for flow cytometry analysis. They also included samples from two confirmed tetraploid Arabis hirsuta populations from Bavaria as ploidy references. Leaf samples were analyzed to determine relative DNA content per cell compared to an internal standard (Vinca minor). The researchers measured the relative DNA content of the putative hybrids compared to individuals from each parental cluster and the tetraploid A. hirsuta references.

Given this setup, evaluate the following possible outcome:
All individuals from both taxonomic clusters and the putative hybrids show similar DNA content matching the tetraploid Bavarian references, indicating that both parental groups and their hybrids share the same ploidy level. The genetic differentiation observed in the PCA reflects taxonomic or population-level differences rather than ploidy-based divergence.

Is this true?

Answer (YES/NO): NO